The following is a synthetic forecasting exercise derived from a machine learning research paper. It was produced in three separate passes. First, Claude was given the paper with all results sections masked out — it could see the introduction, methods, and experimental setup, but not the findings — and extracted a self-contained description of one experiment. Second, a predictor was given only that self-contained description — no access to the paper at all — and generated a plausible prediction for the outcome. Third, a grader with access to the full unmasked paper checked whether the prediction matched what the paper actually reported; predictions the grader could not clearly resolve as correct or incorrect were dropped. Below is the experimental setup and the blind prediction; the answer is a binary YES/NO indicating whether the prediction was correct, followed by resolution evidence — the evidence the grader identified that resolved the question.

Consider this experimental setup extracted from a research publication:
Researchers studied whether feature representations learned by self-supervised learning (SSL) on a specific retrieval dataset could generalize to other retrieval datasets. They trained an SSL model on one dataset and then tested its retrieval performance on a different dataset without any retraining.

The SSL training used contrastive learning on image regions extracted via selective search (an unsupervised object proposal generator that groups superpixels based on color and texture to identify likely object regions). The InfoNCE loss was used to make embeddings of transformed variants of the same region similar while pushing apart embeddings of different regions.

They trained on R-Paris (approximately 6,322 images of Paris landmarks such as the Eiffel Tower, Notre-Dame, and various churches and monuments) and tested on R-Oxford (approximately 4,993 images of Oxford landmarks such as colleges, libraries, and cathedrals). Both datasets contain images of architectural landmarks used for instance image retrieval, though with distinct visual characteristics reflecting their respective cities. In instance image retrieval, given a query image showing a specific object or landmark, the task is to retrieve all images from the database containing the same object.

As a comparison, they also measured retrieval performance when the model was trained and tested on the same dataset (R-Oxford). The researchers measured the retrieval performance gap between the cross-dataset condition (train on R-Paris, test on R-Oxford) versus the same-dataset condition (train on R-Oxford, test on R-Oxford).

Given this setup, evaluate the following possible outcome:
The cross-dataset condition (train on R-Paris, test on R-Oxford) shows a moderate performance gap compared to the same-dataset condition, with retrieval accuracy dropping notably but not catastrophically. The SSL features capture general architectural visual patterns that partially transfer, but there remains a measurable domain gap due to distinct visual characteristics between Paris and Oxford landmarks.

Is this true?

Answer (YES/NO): NO